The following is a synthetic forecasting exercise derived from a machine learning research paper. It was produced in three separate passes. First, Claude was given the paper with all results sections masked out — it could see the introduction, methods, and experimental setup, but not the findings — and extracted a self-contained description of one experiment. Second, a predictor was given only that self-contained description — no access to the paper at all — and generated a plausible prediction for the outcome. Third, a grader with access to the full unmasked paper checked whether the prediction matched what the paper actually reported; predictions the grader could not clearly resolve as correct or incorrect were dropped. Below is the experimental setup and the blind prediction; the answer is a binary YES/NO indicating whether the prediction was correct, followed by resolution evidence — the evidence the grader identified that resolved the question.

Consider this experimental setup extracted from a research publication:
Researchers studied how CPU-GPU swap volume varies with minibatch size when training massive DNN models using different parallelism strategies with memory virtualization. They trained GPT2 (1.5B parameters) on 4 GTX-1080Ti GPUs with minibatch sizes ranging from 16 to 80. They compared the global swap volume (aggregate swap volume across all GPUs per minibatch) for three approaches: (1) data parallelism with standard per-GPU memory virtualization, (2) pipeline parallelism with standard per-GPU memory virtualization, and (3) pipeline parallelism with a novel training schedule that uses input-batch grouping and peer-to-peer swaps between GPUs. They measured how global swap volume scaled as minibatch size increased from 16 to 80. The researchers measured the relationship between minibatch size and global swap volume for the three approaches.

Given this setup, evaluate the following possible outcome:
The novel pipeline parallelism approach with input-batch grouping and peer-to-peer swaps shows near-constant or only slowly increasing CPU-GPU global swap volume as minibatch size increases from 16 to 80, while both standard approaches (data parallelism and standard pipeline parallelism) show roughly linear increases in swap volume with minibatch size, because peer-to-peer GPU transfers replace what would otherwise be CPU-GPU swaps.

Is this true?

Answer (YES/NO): NO